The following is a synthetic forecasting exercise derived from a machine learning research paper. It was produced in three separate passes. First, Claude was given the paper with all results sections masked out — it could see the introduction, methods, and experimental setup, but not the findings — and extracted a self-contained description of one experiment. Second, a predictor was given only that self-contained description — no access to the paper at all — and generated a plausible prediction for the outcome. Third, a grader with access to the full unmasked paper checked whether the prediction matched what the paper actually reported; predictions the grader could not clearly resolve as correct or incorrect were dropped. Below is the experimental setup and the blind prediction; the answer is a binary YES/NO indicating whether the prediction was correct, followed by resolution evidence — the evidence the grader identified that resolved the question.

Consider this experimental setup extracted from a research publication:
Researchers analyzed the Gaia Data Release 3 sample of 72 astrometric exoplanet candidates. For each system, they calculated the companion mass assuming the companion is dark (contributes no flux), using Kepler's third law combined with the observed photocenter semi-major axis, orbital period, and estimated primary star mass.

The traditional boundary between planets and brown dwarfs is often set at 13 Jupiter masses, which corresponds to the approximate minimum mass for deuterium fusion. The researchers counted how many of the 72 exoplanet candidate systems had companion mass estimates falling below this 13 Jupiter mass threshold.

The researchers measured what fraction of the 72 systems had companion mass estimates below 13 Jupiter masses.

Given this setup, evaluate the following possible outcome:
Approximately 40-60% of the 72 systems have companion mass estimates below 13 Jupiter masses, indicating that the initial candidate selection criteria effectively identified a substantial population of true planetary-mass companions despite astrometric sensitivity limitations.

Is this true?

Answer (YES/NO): NO